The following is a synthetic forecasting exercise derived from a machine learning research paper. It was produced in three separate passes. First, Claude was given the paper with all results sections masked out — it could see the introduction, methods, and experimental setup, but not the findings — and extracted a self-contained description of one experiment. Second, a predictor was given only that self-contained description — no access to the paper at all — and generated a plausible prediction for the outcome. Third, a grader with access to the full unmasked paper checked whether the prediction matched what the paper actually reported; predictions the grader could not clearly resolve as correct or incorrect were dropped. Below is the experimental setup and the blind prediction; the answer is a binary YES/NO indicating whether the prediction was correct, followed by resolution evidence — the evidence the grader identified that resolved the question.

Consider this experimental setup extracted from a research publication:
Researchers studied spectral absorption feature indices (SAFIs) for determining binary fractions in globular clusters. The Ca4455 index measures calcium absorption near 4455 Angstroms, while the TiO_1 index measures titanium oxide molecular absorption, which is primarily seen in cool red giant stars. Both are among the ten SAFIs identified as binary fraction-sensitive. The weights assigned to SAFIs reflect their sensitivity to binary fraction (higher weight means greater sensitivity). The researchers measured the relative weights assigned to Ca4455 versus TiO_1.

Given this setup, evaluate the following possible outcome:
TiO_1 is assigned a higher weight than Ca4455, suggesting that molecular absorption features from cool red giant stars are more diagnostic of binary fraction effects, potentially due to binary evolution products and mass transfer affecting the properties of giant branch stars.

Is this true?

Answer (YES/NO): YES